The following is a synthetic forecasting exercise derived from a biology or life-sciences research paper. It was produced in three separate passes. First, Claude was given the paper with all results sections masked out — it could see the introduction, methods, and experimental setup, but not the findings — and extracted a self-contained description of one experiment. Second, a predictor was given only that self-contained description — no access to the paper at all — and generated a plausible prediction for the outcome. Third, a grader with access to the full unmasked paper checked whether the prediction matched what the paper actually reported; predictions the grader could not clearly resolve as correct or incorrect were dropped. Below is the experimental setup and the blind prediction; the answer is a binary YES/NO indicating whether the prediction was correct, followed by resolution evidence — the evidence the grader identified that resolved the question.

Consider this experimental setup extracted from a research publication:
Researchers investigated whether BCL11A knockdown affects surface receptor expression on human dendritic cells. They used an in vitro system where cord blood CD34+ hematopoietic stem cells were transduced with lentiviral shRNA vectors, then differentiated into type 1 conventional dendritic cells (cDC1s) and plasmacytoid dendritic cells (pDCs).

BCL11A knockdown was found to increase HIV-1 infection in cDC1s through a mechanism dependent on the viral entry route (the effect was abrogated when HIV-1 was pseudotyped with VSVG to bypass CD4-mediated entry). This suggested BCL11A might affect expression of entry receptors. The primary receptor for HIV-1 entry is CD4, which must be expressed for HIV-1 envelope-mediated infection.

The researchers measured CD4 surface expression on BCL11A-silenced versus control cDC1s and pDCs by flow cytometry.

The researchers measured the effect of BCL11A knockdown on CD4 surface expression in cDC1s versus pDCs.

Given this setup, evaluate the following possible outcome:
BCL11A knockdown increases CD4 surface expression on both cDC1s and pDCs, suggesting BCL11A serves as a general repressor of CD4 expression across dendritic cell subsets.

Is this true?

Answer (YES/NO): NO